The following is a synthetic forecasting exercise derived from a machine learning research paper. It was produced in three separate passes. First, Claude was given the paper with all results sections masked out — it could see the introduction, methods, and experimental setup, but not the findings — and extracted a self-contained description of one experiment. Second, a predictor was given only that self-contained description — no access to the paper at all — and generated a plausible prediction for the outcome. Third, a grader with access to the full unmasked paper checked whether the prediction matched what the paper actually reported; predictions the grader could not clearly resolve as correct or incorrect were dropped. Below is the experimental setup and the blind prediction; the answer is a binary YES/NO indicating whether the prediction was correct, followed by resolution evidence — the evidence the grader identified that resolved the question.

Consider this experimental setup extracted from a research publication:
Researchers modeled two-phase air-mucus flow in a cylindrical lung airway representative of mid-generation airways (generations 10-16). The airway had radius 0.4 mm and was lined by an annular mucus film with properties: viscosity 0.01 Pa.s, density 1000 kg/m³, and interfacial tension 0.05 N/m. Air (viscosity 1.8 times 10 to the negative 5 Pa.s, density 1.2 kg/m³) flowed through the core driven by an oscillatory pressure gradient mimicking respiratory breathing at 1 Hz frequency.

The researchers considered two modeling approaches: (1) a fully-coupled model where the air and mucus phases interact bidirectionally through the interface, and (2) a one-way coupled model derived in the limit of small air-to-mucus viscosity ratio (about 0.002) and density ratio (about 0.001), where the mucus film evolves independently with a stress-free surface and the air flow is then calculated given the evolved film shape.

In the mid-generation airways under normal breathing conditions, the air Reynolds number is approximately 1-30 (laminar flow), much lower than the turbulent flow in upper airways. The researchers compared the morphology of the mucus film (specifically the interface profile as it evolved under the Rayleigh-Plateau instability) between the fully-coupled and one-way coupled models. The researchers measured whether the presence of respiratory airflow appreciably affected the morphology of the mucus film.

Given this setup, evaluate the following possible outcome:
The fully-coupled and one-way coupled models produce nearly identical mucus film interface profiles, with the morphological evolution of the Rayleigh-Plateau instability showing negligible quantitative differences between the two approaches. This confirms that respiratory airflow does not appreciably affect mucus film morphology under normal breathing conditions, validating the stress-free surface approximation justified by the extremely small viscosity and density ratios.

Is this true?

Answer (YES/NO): YES